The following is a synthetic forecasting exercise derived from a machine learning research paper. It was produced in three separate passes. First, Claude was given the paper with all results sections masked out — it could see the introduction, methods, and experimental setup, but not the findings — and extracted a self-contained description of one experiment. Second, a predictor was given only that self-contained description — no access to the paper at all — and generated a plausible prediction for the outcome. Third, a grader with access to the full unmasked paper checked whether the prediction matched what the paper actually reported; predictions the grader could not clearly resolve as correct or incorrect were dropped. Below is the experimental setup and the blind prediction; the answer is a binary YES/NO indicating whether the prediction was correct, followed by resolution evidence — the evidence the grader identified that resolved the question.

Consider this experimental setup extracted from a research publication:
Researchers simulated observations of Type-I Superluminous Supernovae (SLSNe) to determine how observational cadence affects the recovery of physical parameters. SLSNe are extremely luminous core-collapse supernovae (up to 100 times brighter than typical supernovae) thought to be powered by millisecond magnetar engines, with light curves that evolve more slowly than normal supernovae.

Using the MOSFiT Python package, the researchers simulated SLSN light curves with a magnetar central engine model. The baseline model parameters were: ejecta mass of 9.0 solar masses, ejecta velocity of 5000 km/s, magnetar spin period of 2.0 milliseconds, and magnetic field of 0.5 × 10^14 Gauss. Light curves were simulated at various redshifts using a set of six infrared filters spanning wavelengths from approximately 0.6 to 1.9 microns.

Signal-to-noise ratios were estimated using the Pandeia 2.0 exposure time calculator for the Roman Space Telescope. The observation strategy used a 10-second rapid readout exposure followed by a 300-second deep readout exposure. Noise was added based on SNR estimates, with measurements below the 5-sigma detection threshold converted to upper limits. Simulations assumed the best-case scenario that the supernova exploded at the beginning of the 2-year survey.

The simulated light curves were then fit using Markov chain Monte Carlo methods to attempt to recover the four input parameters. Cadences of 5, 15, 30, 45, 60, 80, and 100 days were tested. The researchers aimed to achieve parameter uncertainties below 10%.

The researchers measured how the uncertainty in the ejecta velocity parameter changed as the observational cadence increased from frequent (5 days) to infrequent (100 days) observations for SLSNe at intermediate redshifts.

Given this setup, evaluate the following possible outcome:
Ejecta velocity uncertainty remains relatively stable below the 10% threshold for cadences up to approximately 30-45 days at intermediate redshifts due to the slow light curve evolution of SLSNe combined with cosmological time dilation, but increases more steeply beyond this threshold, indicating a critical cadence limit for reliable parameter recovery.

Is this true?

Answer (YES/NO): NO